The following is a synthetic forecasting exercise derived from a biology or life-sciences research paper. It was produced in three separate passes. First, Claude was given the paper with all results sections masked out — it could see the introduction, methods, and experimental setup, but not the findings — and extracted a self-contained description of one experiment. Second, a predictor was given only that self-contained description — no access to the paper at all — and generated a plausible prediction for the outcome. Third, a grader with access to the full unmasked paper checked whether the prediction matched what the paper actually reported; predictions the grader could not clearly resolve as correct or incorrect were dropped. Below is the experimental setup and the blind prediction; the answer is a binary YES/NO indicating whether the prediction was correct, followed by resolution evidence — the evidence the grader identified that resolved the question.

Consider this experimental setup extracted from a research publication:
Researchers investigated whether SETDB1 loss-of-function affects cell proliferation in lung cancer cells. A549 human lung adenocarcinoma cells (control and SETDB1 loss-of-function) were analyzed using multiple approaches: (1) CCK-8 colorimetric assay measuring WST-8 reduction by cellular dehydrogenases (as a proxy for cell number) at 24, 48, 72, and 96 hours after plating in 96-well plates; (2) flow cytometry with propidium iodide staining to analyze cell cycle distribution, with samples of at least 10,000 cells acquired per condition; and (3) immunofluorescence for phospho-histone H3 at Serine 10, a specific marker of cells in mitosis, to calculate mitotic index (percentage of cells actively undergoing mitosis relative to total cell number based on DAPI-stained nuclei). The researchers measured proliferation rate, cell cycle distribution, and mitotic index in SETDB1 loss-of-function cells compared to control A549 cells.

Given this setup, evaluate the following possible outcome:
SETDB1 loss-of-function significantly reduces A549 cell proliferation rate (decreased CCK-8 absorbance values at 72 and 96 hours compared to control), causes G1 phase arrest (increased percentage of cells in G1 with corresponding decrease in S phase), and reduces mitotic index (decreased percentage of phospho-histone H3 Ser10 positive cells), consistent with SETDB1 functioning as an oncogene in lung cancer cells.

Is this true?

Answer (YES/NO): YES